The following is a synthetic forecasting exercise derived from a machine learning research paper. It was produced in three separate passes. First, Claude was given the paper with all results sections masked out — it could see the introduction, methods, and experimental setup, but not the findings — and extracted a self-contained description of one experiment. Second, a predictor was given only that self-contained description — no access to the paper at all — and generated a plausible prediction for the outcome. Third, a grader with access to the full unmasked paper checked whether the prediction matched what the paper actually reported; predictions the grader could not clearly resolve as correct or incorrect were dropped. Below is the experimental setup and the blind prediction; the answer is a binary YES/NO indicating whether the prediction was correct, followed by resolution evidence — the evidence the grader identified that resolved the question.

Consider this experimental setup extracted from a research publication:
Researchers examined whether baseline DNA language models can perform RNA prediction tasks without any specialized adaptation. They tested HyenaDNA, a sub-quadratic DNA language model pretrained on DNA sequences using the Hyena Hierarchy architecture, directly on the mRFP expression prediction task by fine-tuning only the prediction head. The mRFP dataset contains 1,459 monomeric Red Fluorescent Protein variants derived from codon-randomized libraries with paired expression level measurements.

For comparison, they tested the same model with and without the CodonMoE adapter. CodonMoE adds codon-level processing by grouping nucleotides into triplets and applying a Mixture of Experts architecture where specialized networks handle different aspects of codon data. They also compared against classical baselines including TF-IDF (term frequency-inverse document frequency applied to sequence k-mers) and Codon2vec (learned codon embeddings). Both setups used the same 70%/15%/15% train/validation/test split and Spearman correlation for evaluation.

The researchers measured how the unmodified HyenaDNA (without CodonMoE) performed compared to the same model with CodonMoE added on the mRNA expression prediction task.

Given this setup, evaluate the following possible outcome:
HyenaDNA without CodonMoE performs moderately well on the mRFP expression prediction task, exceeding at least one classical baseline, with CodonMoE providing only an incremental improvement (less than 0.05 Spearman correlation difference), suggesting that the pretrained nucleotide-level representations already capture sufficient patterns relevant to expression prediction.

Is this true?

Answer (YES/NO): NO